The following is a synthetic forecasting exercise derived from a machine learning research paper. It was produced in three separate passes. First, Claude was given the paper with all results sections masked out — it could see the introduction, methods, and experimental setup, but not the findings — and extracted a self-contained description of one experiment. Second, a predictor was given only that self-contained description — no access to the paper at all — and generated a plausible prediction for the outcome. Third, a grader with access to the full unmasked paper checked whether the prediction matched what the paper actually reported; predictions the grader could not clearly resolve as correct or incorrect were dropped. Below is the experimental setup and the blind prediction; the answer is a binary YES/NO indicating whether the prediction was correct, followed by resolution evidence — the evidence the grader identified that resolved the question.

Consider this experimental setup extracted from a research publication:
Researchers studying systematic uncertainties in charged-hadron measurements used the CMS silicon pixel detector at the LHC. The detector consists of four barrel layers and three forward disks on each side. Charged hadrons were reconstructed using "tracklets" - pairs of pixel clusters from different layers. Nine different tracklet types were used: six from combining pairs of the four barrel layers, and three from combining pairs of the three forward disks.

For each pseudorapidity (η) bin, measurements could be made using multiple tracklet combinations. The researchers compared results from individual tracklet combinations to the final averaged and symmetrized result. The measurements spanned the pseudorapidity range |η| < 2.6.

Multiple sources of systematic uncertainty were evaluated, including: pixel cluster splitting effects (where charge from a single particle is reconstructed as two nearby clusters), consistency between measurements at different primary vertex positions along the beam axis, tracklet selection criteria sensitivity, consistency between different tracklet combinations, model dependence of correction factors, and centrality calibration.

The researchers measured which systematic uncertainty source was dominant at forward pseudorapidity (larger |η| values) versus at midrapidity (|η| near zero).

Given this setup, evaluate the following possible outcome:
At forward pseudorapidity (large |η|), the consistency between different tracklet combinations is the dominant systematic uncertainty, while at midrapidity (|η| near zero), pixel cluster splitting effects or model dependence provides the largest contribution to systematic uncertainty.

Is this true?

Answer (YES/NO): NO